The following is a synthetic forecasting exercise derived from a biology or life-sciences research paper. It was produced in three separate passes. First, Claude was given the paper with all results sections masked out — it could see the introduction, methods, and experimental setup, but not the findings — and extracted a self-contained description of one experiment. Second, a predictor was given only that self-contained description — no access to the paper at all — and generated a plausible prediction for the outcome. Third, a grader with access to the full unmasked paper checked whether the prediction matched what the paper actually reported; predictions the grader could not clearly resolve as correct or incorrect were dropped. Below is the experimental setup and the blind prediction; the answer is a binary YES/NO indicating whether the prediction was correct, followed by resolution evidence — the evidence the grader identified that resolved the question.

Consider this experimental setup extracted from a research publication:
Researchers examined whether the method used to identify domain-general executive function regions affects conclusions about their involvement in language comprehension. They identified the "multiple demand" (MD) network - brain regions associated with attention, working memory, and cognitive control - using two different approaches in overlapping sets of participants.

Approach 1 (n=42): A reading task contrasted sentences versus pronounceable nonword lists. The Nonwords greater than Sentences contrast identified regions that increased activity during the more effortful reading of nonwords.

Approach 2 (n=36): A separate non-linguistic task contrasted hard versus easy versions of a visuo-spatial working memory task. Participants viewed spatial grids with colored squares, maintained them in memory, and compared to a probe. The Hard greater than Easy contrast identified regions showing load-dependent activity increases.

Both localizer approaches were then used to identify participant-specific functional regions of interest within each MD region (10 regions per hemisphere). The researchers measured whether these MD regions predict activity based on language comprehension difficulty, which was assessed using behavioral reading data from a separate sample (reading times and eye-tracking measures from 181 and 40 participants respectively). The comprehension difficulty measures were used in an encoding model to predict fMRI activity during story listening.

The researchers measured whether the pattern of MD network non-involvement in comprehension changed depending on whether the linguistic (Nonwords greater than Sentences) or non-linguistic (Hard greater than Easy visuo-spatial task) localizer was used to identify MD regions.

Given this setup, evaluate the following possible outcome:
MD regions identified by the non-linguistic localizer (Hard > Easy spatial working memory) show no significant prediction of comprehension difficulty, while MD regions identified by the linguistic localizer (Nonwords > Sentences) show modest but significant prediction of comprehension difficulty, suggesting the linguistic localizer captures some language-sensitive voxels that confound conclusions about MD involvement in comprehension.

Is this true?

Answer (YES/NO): NO